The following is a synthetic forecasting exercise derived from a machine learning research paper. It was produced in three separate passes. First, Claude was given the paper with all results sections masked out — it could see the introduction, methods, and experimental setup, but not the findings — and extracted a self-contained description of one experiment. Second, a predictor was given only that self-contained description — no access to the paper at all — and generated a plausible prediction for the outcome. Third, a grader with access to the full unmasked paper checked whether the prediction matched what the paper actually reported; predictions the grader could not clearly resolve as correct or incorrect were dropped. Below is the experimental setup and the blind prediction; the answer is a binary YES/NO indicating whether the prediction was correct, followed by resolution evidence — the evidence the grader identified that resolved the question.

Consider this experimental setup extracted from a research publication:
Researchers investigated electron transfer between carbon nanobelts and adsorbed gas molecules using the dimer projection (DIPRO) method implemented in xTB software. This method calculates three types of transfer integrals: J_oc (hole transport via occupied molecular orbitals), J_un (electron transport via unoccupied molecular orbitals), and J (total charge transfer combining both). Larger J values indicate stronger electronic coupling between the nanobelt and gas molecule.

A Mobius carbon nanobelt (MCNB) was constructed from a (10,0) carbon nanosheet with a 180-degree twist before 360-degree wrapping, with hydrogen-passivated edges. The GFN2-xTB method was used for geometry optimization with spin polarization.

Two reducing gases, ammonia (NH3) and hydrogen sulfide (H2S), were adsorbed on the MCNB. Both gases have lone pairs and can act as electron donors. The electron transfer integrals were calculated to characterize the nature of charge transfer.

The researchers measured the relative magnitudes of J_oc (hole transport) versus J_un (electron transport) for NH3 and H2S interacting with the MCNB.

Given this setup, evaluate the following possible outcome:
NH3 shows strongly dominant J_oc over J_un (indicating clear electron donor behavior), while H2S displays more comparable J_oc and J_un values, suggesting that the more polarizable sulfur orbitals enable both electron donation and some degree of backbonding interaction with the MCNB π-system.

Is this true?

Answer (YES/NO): NO